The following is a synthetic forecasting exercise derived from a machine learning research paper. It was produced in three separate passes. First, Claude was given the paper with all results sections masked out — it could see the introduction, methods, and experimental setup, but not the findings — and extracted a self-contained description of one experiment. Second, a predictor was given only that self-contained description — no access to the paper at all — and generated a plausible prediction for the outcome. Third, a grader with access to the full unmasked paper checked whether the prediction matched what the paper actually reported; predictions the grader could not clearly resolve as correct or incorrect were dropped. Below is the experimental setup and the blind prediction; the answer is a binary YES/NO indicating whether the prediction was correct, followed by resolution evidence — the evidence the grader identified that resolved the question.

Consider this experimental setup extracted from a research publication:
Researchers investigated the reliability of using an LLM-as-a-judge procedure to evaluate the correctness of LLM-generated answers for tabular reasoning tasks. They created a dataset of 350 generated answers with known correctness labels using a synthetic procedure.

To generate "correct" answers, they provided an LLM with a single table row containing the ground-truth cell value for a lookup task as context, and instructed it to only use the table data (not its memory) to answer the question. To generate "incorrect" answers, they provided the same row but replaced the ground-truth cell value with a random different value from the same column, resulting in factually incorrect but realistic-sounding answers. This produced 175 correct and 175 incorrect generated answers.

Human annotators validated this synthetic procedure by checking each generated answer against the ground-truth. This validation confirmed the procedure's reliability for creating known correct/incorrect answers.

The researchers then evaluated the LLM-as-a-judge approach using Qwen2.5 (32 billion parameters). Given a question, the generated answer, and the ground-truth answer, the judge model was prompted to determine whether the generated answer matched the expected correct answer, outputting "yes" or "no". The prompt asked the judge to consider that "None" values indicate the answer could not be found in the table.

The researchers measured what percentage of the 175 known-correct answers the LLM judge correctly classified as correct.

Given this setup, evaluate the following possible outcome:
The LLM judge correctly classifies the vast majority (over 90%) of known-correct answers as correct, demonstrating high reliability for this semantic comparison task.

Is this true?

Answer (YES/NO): YES